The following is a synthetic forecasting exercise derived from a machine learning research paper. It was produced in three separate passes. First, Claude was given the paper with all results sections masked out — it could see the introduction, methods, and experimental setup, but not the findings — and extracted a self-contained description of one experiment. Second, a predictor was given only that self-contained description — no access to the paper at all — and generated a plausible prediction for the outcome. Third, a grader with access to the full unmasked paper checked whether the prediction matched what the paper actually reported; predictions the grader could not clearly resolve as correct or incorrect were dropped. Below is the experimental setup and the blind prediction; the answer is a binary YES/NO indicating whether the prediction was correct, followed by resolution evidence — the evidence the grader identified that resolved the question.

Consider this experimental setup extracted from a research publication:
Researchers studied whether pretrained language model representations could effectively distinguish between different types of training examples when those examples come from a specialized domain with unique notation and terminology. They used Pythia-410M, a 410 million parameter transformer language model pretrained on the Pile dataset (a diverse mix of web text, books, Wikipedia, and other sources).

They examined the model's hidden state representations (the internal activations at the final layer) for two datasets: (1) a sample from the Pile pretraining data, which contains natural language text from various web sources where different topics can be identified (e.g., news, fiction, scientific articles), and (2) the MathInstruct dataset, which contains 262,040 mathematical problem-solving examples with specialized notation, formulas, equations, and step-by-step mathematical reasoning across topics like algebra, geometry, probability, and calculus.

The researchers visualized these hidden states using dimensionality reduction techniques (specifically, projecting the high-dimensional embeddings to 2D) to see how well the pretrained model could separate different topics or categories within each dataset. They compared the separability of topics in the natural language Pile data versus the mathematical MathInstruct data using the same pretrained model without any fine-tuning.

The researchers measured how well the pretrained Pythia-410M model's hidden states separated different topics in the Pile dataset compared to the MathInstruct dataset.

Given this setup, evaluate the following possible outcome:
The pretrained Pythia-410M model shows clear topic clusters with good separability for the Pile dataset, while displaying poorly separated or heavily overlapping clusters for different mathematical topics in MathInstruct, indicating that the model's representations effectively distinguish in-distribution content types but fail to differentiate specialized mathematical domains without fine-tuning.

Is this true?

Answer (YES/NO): YES